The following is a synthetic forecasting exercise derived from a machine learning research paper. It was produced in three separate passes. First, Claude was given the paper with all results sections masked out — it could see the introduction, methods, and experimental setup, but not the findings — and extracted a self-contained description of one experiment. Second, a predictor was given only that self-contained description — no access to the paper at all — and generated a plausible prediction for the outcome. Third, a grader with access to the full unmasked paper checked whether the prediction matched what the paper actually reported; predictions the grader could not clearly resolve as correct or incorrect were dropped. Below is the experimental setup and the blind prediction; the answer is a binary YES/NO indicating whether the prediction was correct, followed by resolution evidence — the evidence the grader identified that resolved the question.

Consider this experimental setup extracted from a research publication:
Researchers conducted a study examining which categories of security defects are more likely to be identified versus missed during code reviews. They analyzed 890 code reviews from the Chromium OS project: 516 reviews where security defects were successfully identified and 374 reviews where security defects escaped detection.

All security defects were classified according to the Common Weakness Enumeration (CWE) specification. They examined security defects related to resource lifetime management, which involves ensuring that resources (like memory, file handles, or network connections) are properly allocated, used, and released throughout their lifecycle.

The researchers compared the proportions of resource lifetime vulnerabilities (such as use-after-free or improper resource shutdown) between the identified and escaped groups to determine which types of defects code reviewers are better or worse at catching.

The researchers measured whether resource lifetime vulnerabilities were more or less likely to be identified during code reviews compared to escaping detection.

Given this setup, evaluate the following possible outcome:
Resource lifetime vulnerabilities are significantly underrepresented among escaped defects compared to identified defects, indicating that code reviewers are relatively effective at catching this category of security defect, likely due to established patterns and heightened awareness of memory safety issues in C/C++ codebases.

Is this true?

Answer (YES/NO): NO